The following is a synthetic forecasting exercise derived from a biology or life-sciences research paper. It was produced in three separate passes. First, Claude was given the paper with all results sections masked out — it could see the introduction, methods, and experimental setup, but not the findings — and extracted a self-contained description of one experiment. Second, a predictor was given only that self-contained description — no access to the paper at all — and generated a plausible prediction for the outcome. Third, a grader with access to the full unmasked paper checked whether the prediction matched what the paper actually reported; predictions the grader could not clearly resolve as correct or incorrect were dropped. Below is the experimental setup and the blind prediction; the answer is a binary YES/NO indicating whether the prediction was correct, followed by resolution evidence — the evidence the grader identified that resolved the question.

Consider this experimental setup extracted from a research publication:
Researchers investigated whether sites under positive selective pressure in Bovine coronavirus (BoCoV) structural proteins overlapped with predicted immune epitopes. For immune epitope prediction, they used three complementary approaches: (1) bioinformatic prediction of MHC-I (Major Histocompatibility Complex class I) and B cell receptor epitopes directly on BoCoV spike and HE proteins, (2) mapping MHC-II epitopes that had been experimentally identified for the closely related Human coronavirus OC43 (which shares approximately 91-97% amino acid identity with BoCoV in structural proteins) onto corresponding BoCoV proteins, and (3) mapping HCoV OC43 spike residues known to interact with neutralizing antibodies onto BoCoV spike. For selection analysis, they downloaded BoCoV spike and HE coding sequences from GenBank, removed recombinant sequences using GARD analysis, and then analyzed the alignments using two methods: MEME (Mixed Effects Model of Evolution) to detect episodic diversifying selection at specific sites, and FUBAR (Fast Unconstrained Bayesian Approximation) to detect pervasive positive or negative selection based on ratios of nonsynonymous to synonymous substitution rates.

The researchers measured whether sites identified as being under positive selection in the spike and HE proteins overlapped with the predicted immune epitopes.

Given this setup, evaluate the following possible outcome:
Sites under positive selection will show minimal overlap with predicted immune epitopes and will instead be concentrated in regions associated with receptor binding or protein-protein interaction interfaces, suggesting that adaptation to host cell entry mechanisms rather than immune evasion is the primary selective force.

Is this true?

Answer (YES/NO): NO